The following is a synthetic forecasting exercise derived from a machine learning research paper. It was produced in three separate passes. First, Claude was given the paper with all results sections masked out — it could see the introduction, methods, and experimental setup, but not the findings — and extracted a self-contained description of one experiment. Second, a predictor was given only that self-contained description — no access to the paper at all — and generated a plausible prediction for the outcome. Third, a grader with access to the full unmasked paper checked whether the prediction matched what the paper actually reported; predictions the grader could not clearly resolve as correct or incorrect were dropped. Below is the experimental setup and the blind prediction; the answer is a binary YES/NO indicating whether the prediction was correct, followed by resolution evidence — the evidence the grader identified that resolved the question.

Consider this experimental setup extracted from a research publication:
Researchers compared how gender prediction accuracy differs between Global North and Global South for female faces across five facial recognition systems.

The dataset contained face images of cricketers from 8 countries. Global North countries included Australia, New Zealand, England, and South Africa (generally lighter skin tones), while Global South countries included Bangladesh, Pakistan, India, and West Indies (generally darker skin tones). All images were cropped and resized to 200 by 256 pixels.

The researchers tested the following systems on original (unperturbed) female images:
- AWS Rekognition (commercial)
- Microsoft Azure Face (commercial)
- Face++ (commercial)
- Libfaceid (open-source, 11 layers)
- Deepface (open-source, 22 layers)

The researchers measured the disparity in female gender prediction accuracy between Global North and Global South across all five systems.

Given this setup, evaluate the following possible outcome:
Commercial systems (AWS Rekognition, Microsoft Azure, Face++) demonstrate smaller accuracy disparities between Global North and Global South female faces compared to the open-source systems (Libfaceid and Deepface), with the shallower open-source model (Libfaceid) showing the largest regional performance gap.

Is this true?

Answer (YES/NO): NO